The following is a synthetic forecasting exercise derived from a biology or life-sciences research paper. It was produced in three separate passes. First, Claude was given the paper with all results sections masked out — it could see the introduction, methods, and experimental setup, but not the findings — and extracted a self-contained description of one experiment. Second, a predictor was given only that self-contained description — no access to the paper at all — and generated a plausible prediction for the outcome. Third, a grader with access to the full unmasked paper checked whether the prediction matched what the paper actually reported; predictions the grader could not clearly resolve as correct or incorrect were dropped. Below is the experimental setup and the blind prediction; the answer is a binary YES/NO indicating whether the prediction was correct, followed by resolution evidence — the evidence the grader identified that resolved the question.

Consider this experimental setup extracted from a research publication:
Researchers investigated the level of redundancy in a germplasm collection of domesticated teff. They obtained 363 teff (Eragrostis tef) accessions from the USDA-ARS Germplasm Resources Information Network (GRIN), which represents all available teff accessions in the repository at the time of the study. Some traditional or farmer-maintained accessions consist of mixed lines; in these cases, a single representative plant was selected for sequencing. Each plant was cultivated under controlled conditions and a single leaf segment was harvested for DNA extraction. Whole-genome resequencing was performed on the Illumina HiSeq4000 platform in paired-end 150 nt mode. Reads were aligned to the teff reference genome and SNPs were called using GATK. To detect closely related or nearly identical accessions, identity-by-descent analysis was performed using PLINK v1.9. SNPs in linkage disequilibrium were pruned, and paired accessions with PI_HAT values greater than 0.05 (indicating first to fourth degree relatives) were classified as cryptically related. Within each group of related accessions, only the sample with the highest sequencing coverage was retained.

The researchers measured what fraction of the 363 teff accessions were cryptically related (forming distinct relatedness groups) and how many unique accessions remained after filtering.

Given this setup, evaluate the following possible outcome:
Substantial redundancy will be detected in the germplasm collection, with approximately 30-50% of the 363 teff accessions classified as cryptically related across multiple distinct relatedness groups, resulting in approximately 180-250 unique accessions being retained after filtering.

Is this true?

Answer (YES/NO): NO